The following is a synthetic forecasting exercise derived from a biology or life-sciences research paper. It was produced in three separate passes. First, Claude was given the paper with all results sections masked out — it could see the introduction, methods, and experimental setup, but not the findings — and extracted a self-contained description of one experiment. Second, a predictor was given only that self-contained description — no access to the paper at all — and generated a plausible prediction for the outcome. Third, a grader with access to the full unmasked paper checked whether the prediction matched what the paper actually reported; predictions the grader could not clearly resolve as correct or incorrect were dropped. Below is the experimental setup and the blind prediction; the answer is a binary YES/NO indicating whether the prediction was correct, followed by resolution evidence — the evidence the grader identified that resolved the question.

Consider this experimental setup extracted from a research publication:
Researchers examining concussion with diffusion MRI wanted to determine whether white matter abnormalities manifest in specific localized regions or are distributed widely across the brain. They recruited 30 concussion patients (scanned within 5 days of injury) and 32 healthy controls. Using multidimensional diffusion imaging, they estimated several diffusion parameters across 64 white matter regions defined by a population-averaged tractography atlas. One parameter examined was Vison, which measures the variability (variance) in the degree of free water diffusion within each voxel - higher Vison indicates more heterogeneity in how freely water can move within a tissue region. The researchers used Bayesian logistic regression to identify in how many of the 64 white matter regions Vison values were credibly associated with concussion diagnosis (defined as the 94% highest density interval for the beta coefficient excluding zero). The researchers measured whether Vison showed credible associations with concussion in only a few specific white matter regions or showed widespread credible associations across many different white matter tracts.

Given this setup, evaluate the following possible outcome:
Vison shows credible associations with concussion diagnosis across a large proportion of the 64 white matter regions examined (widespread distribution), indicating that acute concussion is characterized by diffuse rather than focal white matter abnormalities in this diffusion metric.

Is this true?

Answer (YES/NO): YES